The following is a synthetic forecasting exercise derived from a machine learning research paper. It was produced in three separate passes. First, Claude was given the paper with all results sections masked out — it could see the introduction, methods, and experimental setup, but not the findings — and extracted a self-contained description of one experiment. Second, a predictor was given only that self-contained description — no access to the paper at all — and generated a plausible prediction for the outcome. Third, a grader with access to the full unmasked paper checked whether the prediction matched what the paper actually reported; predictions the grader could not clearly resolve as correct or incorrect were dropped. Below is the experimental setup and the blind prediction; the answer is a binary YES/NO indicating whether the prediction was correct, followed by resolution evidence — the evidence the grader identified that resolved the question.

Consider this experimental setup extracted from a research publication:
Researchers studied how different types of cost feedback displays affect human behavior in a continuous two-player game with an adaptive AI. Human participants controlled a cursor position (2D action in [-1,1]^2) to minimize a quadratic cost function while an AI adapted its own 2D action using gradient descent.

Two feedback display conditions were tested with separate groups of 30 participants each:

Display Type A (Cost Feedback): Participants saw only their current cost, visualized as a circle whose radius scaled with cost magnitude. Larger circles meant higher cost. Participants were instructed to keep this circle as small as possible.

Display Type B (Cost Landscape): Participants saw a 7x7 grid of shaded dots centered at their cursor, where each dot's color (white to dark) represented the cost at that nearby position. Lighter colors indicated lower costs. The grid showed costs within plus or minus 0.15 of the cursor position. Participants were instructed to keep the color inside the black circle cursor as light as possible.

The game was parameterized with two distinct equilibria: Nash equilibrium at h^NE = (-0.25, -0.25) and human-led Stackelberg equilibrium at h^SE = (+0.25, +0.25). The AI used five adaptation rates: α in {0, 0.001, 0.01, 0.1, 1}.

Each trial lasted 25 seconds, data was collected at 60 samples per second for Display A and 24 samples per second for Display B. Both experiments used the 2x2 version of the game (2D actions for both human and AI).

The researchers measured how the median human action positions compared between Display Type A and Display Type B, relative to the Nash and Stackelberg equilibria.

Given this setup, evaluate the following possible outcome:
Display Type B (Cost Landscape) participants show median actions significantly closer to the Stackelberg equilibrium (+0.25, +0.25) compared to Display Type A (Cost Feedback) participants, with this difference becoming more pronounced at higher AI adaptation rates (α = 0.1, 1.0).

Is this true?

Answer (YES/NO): NO